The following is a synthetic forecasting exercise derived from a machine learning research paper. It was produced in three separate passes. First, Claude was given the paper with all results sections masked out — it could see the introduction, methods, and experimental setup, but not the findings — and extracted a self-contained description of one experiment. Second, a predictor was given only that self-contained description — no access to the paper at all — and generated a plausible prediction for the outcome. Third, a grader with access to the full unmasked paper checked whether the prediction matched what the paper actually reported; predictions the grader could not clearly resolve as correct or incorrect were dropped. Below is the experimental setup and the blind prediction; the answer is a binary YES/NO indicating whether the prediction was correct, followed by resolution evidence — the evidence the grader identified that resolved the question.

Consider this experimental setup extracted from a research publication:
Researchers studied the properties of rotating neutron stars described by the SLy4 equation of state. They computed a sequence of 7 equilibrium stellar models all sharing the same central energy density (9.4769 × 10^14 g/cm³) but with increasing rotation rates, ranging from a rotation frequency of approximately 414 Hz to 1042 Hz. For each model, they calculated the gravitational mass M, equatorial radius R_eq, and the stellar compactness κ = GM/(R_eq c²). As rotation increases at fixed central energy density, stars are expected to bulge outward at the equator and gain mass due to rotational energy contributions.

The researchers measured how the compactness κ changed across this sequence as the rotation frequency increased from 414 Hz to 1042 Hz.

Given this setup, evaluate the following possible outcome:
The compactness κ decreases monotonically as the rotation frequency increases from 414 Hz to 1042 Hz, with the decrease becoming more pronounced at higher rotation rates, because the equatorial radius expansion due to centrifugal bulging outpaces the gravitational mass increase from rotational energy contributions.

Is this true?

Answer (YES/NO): NO